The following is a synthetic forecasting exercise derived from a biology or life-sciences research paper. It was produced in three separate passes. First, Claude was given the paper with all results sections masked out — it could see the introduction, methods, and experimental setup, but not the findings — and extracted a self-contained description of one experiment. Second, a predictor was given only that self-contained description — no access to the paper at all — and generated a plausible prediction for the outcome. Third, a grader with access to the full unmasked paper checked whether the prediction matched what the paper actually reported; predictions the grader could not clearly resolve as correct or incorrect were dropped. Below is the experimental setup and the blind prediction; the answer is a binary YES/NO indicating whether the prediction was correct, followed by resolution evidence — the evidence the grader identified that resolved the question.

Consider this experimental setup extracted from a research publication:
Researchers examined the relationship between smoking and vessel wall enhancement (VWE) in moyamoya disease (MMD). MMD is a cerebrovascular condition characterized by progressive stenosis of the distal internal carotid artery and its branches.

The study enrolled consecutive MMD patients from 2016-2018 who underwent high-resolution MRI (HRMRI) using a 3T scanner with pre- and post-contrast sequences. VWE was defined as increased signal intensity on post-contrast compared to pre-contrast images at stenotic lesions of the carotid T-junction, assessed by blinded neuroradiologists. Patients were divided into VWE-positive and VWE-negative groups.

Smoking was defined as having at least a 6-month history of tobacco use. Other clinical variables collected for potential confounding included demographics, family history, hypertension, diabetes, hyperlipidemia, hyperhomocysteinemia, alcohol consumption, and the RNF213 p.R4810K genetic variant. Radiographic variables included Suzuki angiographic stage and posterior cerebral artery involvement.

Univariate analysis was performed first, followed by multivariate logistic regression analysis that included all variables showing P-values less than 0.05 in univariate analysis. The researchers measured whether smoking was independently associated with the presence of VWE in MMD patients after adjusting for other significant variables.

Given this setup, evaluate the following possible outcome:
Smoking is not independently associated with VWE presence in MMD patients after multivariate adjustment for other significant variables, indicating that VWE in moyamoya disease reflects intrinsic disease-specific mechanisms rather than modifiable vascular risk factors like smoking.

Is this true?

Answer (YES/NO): NO